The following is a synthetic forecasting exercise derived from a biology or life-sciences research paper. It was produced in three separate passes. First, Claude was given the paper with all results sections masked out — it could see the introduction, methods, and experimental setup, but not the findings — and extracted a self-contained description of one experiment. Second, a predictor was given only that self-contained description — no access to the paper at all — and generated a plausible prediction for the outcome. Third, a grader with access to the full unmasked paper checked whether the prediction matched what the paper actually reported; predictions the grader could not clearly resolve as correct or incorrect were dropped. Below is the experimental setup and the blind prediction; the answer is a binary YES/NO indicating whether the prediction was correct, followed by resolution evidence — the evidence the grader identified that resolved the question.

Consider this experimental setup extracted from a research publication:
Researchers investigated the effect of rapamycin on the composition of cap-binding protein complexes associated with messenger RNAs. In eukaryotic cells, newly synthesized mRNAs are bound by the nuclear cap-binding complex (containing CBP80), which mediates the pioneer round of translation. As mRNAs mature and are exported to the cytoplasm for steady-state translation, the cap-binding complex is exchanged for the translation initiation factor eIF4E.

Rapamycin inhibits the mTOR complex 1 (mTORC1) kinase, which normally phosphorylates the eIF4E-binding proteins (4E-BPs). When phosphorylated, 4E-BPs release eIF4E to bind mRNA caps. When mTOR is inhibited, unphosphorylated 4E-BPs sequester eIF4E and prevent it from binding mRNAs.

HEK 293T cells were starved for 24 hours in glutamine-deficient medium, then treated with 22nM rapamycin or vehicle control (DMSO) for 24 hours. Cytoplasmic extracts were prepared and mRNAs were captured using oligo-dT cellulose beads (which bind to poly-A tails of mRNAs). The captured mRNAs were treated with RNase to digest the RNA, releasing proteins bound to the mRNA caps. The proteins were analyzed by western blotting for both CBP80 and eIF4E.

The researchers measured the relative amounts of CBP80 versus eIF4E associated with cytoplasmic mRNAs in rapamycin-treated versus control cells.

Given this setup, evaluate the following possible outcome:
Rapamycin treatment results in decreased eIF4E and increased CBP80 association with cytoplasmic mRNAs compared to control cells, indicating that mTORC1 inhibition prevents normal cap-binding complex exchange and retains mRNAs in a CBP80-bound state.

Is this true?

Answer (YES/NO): YES